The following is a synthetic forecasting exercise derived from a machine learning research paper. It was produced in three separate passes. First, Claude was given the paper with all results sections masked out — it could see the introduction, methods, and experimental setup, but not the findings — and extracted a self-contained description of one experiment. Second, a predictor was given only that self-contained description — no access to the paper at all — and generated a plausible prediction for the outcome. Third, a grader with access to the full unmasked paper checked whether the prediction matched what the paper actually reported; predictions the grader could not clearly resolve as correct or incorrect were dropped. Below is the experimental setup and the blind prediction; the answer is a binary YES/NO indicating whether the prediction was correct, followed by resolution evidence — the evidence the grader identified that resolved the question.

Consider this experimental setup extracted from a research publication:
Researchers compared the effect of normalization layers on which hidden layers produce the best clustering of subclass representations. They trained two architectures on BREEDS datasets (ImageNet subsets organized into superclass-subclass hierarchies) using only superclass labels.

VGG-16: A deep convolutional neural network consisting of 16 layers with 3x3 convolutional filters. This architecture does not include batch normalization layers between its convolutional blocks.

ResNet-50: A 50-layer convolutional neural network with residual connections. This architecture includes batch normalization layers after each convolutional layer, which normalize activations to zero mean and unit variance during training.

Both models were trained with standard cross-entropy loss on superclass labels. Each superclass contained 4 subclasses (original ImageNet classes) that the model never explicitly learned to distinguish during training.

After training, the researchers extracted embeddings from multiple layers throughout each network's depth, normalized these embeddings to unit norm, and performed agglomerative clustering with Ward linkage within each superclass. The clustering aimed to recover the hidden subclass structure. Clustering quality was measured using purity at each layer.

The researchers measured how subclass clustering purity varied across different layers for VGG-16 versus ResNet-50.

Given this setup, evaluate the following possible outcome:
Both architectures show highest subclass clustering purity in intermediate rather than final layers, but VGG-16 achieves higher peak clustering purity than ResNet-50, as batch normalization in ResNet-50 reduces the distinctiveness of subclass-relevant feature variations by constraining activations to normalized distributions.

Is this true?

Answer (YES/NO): NO